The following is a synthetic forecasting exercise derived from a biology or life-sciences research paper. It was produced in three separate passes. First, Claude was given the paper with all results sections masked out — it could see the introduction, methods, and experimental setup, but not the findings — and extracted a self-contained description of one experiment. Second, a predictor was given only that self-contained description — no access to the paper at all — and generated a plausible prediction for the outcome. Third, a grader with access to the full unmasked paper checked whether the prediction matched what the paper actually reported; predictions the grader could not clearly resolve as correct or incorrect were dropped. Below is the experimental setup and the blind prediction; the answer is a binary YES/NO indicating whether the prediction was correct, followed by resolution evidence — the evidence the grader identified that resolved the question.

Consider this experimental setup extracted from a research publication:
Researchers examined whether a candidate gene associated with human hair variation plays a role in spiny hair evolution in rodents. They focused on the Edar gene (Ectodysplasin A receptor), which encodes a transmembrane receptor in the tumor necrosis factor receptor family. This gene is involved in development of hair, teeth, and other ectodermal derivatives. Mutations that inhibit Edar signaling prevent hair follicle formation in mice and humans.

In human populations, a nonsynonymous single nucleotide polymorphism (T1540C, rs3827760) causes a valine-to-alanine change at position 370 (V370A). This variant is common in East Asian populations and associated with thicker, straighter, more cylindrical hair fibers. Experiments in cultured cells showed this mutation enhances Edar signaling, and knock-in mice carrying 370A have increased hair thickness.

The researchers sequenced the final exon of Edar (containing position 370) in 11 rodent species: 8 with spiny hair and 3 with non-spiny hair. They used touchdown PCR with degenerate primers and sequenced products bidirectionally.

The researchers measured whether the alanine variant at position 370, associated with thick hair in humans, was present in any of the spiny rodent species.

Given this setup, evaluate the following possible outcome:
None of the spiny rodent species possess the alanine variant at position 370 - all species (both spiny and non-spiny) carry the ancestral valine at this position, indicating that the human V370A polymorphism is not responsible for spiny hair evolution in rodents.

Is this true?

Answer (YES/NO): NO